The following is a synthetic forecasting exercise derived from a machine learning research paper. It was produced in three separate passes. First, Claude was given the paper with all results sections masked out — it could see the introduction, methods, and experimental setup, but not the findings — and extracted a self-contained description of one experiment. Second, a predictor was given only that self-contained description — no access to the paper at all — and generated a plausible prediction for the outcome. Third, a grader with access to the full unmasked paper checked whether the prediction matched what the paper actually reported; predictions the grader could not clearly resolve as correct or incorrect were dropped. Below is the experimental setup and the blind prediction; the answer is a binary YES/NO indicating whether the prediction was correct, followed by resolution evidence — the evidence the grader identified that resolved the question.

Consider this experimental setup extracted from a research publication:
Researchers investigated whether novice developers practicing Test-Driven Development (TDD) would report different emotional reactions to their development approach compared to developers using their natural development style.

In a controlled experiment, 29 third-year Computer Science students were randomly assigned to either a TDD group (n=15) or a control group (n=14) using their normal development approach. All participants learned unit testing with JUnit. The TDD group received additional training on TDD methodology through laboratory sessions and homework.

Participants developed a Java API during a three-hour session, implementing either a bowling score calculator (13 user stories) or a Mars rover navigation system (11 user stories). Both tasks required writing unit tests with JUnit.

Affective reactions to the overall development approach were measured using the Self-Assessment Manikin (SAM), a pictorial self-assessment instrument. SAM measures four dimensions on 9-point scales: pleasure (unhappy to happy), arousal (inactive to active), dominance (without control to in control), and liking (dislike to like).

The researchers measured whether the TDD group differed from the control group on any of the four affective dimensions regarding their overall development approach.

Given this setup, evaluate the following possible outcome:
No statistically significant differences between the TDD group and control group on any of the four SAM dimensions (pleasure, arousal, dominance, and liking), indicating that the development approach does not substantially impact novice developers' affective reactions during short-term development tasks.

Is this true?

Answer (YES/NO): NO